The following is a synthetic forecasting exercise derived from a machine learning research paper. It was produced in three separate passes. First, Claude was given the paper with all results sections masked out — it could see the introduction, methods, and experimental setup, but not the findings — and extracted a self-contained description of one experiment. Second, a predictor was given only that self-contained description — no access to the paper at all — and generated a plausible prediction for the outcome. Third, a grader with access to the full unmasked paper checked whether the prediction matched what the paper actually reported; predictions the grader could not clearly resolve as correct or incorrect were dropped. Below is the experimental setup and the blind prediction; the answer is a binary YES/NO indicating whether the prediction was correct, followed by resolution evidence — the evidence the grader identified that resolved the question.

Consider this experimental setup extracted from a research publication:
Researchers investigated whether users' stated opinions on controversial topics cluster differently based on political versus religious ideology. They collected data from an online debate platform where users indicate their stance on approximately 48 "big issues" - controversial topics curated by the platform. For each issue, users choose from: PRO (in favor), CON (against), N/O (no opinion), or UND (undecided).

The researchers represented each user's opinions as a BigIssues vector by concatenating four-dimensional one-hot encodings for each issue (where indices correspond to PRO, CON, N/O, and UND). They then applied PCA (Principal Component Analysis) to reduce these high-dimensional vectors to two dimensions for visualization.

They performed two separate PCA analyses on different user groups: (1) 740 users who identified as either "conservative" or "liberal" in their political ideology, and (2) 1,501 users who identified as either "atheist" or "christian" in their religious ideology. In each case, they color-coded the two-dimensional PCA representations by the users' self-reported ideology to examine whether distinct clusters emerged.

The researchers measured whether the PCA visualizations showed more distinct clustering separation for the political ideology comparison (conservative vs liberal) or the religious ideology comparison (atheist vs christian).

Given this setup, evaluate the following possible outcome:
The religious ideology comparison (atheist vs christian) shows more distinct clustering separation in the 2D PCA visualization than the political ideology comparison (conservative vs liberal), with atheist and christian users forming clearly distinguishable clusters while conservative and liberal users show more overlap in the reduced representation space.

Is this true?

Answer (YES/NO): NO